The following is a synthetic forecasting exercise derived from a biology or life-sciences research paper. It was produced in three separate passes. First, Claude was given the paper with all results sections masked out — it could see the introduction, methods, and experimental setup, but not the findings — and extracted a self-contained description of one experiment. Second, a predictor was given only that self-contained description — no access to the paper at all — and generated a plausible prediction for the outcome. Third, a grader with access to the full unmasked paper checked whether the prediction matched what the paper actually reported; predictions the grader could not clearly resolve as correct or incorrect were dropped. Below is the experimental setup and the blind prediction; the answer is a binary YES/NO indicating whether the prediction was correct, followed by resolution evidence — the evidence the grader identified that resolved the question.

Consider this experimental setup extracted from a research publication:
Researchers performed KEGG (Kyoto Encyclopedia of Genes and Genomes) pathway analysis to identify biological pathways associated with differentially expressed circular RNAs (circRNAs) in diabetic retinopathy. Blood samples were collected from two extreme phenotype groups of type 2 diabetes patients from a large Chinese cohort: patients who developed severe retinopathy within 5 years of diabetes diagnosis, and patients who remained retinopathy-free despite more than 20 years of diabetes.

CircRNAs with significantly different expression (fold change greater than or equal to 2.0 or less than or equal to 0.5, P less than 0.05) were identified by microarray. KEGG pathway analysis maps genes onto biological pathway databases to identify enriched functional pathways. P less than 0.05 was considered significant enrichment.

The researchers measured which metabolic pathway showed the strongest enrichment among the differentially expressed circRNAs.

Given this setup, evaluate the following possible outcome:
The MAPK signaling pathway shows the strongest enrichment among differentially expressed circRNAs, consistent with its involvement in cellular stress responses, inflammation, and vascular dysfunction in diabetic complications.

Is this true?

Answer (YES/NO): NO